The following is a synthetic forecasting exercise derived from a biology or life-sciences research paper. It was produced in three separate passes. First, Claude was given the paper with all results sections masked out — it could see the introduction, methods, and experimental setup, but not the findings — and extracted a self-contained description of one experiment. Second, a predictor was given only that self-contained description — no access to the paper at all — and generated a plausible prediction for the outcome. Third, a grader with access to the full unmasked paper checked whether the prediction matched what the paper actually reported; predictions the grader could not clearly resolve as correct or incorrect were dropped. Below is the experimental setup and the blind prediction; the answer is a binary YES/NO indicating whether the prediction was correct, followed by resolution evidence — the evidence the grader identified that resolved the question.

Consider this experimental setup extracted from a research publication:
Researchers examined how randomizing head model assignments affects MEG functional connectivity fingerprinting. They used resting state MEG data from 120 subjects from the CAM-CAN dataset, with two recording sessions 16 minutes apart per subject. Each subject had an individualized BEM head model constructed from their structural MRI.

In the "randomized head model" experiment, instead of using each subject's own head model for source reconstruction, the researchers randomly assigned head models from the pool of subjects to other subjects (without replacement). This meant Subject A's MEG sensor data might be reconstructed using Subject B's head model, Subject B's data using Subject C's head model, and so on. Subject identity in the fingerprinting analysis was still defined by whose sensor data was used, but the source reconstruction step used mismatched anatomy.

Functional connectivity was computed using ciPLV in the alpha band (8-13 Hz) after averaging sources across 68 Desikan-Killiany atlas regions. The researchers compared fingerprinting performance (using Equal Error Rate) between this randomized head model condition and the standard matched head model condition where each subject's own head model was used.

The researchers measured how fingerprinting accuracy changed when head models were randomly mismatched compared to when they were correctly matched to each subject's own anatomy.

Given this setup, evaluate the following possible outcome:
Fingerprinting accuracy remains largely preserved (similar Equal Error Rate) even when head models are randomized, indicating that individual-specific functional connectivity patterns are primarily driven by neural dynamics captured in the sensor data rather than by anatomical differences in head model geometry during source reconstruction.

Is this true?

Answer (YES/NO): NO